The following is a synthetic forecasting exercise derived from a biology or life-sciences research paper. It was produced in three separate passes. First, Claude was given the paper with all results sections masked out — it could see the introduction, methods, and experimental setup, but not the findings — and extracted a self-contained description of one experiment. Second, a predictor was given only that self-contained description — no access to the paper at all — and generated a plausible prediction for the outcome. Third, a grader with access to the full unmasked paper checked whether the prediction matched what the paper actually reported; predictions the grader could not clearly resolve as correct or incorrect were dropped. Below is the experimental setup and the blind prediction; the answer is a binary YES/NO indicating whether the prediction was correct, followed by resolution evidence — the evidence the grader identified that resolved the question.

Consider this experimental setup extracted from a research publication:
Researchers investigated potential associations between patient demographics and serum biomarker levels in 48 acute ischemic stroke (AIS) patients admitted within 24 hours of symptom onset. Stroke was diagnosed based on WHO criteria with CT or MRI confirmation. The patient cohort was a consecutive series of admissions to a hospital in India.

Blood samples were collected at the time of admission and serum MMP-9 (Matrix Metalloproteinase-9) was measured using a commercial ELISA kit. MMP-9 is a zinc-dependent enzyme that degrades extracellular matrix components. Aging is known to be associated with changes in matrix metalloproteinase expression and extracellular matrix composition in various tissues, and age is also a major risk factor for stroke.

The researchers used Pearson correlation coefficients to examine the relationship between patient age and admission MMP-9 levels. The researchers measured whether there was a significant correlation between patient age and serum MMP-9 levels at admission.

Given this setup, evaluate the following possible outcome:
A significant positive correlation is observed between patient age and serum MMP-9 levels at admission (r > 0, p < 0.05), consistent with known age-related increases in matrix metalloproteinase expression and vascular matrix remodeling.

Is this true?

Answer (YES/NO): NO